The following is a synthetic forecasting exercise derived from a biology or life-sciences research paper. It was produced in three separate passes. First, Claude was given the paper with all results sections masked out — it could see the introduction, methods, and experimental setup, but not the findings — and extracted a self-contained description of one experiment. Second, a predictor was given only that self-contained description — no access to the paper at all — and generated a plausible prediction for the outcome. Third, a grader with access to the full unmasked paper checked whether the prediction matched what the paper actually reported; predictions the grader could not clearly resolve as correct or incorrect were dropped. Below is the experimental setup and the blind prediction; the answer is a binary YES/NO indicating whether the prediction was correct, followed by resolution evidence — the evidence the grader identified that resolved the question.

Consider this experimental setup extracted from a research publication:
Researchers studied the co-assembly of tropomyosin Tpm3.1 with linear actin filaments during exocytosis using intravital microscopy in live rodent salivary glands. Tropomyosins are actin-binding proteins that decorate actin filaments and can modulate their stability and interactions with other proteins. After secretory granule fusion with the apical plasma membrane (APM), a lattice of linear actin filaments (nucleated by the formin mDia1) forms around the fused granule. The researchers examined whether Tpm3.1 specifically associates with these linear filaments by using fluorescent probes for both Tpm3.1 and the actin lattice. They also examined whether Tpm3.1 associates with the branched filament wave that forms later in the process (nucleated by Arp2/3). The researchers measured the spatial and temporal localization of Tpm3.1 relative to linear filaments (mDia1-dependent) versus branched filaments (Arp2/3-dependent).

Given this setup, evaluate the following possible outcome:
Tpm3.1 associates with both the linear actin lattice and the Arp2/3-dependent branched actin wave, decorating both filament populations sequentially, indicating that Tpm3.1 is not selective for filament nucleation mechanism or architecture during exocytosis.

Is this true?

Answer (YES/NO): NO